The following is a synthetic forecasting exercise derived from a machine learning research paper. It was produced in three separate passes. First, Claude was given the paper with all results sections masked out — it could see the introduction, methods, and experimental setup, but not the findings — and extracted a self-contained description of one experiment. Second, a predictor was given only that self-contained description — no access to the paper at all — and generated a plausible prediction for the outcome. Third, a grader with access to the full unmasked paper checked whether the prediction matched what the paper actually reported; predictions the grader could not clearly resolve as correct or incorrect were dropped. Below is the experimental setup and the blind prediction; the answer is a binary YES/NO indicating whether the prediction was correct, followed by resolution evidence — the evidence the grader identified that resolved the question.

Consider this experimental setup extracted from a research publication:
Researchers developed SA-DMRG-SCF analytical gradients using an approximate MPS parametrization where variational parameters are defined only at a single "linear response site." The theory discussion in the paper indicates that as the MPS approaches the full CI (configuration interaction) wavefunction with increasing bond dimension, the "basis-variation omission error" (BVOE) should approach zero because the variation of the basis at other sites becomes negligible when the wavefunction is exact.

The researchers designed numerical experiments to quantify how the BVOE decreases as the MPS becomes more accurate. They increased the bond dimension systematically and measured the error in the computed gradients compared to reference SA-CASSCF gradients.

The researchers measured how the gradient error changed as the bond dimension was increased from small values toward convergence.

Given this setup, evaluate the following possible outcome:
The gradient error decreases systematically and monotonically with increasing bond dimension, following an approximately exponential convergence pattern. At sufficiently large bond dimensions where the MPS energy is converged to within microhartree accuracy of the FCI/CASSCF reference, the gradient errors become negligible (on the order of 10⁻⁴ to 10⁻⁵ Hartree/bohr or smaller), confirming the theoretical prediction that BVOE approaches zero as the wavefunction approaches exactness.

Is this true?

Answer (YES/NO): NO